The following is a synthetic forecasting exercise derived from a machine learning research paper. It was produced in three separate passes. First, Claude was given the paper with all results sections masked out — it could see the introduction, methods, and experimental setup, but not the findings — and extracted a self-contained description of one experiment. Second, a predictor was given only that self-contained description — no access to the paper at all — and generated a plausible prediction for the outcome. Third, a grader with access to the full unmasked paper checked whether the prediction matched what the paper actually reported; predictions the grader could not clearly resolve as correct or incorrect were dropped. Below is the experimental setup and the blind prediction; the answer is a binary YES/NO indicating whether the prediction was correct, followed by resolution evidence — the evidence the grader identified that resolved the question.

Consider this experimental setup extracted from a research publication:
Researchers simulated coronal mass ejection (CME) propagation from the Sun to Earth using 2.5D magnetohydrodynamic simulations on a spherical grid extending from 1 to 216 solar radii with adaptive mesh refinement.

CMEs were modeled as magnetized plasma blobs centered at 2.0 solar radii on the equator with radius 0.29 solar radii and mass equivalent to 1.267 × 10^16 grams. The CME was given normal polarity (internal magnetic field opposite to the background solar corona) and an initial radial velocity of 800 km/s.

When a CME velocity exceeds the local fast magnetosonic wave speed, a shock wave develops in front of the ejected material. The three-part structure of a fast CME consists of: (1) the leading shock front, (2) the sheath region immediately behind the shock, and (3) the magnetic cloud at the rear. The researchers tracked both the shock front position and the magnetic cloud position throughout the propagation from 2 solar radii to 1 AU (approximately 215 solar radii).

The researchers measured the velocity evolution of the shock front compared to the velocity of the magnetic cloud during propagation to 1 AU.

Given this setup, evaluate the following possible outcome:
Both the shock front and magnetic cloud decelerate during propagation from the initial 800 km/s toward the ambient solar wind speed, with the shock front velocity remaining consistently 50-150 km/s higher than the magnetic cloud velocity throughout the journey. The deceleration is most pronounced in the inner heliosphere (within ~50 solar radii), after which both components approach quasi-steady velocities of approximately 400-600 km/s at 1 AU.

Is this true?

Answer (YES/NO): NO